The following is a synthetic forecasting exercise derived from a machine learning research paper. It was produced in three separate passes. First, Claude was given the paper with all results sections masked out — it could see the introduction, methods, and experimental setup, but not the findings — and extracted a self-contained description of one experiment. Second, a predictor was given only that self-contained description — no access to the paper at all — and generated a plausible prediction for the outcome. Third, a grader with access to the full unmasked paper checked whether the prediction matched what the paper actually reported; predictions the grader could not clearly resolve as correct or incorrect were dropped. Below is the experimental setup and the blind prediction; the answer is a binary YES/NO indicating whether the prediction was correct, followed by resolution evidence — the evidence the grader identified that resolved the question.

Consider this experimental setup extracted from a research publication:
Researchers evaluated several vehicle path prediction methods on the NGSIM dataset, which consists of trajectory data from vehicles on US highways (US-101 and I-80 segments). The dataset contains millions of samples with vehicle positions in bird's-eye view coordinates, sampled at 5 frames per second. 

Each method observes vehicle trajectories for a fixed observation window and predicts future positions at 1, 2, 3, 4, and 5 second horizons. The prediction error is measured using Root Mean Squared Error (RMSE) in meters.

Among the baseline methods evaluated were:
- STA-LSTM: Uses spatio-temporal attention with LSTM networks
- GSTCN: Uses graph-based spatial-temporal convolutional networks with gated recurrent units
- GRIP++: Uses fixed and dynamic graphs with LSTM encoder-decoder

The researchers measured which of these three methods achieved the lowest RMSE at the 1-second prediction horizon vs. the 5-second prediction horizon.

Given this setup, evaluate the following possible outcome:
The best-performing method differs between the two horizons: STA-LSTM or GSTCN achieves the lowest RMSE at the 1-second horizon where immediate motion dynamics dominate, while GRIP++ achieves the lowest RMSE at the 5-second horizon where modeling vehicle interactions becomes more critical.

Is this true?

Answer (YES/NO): YES